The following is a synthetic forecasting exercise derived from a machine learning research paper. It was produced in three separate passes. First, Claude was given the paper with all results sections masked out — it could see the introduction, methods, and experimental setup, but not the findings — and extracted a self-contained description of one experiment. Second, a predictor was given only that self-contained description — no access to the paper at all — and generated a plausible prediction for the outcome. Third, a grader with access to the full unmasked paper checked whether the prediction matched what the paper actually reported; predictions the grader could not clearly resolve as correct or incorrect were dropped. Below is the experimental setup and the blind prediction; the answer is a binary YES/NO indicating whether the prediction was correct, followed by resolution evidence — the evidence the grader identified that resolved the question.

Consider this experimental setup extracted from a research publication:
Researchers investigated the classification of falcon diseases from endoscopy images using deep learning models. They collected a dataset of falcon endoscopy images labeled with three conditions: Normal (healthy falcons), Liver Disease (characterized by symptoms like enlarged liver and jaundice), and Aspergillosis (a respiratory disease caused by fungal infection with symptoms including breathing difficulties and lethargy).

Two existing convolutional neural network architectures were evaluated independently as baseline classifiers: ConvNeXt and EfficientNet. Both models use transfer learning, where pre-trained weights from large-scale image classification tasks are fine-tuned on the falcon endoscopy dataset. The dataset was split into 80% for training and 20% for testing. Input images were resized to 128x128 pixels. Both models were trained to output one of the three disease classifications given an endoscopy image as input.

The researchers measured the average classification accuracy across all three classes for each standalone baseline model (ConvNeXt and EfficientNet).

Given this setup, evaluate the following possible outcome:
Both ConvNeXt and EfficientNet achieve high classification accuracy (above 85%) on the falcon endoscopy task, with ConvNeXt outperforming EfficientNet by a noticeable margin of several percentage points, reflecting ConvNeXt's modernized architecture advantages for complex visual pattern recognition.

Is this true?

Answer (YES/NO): NO